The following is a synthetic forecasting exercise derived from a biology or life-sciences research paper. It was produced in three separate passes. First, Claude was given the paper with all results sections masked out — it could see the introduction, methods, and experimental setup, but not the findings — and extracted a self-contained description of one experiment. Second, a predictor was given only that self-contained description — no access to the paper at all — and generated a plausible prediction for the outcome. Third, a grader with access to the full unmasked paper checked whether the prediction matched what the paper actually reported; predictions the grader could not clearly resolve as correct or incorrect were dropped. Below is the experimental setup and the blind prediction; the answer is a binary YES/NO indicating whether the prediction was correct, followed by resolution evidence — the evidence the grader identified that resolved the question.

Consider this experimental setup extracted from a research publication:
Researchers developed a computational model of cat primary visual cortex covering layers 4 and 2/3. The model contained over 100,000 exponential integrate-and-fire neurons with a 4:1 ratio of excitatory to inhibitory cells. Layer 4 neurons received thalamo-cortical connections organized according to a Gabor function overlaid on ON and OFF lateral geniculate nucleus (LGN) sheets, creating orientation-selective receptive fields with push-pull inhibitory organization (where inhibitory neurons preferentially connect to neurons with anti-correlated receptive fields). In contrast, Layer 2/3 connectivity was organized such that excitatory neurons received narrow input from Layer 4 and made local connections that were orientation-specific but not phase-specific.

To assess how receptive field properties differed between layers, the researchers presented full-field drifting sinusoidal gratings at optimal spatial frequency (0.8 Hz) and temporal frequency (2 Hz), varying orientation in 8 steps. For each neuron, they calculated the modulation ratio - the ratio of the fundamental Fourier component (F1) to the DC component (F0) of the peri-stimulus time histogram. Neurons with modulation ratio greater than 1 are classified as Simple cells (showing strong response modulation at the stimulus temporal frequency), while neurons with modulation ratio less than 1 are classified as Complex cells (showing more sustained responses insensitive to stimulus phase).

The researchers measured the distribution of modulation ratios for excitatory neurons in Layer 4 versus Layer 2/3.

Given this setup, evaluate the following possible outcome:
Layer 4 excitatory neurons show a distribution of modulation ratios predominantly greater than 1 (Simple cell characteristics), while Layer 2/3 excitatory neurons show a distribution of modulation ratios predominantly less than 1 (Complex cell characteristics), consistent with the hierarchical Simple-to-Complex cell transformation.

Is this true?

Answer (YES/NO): YES